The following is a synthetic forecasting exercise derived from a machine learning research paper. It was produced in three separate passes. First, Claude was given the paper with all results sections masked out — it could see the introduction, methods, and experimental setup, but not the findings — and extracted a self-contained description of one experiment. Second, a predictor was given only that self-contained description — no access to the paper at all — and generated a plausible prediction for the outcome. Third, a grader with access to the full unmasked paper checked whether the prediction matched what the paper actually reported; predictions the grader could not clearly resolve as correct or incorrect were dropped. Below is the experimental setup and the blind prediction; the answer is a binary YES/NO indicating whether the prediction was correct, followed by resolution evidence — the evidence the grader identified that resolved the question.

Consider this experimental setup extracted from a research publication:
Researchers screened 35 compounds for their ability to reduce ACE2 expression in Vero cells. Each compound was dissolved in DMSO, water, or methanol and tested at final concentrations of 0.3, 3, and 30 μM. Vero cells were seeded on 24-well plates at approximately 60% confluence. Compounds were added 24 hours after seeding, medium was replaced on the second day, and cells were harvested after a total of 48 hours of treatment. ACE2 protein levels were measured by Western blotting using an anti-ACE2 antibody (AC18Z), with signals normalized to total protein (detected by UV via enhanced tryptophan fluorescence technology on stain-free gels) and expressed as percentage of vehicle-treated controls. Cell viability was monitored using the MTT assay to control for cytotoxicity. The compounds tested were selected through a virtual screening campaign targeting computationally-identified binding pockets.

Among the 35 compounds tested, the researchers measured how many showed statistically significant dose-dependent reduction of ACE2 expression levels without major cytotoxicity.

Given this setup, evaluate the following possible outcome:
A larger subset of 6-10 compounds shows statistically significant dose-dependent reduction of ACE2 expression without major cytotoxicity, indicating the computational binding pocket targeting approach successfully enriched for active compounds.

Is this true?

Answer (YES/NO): NO